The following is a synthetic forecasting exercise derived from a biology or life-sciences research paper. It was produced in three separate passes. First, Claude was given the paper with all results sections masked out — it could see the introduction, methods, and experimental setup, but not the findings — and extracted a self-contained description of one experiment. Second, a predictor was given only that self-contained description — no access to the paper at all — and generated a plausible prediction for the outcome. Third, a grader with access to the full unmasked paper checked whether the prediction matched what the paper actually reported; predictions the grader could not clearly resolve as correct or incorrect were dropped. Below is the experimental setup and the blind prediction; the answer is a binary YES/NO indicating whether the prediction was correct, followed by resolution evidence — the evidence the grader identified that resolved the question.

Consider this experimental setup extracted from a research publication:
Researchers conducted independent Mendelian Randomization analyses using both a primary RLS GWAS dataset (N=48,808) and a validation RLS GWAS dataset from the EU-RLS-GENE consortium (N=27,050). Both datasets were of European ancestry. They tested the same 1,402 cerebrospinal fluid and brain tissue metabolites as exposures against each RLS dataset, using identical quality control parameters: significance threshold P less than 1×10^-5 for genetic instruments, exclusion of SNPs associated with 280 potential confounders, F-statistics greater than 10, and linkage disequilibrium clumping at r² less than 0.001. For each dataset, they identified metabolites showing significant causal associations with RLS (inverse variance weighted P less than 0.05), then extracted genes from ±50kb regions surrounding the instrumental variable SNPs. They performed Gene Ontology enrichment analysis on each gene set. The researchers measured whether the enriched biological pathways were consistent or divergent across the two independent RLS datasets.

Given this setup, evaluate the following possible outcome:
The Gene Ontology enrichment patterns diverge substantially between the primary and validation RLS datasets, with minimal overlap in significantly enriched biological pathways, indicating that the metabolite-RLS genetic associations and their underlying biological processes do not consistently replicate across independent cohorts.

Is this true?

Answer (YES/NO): NO